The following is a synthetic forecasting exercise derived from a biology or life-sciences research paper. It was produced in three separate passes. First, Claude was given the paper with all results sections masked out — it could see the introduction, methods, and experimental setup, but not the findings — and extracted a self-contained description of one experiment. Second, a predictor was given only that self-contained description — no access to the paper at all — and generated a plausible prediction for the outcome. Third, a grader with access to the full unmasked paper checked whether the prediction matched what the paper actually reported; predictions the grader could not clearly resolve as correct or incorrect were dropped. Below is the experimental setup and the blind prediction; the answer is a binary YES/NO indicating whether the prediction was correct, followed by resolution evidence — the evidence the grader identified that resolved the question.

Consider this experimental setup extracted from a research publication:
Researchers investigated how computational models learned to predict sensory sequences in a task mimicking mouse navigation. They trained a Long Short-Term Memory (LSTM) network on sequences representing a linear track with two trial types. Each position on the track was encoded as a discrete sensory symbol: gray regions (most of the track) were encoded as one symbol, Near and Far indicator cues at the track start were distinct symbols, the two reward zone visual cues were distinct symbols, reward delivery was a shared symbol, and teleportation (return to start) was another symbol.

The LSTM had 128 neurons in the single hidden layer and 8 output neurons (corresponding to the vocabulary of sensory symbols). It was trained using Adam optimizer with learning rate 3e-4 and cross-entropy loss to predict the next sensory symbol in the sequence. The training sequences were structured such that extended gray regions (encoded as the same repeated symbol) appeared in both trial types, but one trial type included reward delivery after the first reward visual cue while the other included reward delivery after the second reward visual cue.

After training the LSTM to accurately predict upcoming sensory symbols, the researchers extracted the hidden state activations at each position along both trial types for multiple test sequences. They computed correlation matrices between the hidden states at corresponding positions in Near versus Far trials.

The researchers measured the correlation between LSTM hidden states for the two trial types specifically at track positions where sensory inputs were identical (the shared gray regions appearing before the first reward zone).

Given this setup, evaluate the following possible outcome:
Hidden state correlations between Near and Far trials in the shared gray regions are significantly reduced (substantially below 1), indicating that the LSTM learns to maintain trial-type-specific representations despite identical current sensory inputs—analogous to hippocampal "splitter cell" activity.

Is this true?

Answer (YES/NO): NO